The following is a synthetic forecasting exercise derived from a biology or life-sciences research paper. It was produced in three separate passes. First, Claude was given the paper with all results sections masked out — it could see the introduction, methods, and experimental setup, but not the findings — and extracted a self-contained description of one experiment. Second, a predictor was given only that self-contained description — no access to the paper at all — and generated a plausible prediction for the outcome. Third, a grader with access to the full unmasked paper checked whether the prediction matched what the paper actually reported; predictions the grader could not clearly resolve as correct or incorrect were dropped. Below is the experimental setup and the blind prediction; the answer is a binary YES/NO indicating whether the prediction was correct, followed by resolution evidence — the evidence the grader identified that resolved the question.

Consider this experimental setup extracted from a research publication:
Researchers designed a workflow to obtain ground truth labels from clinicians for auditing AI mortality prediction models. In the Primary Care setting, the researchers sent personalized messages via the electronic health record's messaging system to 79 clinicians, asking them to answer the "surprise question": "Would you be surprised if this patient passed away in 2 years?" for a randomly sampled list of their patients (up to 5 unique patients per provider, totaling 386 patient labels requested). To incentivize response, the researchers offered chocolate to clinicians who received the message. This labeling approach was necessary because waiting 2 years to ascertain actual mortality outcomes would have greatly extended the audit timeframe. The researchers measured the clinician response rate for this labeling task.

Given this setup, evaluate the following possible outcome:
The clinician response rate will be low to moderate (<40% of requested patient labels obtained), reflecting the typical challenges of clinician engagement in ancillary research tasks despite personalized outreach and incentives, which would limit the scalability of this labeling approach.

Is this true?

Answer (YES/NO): NO